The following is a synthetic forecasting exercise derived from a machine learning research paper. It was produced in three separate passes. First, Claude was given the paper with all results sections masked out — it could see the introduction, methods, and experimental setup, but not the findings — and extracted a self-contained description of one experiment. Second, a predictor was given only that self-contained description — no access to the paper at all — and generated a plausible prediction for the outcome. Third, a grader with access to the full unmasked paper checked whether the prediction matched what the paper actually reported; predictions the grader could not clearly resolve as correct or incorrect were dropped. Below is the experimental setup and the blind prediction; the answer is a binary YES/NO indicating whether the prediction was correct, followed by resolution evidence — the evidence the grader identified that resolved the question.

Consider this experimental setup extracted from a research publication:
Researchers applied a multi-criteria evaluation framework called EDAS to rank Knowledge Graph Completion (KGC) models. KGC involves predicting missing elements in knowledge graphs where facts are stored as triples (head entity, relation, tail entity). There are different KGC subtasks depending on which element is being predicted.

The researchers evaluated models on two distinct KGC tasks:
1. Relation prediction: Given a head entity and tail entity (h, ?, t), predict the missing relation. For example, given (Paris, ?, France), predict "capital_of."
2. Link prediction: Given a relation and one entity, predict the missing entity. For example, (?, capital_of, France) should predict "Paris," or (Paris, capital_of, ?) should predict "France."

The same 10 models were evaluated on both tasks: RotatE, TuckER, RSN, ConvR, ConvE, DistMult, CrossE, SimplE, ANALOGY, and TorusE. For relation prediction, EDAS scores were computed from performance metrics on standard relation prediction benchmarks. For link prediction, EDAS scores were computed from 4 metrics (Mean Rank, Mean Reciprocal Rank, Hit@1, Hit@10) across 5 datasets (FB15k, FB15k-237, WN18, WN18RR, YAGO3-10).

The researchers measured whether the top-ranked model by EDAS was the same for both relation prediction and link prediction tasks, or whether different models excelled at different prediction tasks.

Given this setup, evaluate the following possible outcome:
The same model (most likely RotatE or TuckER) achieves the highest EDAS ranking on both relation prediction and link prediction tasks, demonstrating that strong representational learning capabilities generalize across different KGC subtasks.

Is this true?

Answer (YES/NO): YES